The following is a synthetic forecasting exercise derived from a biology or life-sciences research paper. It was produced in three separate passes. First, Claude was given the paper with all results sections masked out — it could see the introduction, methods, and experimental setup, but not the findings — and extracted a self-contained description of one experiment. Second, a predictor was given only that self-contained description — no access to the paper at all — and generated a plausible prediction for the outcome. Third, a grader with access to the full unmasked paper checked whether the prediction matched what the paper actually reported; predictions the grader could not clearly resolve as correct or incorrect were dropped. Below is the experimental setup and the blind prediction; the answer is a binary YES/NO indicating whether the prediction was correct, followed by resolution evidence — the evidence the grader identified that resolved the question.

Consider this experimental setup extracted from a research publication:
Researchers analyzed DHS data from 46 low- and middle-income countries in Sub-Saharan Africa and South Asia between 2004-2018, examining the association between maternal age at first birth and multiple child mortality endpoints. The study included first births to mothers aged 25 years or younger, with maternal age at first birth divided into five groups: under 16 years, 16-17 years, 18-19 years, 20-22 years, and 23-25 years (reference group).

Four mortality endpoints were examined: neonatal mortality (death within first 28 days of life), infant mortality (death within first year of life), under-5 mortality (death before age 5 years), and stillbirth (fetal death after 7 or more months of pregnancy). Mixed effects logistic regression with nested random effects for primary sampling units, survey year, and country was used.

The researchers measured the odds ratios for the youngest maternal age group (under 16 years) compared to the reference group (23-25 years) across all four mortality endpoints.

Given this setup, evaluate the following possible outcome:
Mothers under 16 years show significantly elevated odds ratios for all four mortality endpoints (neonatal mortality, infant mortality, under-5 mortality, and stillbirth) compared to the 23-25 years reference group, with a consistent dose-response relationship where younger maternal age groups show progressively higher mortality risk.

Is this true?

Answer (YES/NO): YES